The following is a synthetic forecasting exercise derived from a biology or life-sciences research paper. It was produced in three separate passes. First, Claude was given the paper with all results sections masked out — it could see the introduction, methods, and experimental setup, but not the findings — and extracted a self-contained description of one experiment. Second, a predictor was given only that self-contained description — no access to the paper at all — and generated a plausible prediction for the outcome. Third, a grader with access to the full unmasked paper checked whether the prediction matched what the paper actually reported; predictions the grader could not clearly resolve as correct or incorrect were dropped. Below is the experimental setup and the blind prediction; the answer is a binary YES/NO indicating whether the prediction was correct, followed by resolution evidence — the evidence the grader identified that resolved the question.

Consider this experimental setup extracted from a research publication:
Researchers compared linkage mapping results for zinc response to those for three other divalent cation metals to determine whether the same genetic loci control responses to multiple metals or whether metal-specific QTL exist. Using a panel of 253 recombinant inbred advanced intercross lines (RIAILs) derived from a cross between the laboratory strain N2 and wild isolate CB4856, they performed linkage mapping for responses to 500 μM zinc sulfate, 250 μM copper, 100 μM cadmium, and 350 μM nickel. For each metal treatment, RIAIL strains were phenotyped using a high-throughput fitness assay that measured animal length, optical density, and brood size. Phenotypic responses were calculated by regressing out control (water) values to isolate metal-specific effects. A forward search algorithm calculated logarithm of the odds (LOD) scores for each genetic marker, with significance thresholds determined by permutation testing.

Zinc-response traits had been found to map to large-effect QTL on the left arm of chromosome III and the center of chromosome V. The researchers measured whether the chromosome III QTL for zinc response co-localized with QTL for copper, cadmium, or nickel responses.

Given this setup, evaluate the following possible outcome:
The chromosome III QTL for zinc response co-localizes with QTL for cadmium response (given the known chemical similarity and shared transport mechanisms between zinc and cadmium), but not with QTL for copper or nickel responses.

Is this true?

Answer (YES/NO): NO